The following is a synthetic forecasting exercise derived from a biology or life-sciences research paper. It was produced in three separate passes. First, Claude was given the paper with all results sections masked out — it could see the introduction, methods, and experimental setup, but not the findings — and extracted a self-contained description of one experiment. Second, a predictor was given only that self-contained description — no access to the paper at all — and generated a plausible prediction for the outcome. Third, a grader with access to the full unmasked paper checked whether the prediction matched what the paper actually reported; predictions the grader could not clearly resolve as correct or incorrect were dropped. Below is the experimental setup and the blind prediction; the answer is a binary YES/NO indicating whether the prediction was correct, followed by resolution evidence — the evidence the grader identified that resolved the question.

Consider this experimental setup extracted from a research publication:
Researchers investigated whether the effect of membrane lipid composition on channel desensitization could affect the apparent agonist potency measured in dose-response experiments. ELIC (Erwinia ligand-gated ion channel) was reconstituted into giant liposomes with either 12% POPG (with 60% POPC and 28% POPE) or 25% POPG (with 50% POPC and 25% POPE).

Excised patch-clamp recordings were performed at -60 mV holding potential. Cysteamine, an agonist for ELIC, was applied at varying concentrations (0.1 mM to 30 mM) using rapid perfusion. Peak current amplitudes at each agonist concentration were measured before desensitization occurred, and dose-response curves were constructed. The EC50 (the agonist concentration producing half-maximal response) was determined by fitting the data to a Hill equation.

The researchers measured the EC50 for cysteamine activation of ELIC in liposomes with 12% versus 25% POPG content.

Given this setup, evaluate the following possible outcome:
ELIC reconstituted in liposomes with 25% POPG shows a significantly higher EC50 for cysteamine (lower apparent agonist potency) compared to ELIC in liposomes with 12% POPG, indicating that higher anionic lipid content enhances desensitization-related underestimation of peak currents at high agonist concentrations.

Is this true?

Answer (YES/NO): NO